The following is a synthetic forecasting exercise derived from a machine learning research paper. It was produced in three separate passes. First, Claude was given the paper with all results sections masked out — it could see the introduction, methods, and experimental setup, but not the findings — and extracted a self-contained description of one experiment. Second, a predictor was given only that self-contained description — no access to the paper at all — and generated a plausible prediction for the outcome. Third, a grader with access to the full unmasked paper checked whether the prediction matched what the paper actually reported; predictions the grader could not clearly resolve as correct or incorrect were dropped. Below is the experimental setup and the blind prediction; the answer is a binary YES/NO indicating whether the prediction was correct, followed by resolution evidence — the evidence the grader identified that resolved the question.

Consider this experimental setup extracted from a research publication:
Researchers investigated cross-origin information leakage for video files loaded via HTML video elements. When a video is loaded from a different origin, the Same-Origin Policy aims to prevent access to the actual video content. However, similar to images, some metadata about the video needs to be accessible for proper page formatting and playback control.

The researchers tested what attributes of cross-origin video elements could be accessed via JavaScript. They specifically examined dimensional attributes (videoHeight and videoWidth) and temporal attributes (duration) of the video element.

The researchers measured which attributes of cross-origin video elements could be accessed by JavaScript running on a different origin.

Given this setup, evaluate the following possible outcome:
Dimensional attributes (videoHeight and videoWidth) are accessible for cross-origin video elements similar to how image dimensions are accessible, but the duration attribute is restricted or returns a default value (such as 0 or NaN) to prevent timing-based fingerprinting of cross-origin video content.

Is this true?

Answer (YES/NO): NO